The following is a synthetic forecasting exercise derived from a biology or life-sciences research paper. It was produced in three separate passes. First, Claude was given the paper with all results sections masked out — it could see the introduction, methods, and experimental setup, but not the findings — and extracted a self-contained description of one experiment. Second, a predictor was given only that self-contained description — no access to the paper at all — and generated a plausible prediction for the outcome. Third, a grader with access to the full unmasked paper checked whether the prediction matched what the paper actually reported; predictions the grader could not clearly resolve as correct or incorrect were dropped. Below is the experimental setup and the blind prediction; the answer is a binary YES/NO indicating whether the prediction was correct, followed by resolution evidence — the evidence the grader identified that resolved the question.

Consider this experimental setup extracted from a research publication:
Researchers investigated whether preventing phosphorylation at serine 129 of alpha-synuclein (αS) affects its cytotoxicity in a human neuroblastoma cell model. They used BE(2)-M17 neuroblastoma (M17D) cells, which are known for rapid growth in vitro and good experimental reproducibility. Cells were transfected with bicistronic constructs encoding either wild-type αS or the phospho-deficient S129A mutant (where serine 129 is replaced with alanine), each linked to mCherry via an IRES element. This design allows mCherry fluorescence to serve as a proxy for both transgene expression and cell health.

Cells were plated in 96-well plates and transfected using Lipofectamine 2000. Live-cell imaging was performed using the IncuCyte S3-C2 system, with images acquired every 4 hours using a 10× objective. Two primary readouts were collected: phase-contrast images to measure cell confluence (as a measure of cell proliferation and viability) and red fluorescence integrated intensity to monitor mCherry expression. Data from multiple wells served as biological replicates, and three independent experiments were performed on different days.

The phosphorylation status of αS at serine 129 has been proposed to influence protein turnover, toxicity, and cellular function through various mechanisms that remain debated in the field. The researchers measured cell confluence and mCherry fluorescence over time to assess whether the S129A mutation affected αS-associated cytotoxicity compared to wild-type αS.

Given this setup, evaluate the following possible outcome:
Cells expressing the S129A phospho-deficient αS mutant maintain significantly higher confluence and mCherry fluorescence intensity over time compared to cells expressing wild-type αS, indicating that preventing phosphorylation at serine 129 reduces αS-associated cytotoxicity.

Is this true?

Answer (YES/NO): NO